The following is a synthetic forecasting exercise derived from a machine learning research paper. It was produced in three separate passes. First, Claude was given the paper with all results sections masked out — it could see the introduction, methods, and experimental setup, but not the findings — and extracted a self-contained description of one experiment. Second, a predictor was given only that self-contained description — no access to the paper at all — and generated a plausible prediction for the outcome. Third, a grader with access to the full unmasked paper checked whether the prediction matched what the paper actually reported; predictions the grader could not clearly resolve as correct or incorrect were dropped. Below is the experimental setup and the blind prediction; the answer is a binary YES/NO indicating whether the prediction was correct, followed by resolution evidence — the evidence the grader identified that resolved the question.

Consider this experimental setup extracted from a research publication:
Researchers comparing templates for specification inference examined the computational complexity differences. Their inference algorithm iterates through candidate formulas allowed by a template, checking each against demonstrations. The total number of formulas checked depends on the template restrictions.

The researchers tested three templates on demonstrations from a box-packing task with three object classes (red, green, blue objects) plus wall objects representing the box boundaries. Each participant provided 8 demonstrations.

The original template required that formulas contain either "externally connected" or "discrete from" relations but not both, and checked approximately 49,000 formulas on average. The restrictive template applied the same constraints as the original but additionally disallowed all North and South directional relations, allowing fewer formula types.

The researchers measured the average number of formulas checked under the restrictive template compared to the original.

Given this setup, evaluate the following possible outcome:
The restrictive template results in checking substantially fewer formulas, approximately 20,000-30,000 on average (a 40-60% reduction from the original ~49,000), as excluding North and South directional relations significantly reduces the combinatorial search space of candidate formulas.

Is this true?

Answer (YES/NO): YES